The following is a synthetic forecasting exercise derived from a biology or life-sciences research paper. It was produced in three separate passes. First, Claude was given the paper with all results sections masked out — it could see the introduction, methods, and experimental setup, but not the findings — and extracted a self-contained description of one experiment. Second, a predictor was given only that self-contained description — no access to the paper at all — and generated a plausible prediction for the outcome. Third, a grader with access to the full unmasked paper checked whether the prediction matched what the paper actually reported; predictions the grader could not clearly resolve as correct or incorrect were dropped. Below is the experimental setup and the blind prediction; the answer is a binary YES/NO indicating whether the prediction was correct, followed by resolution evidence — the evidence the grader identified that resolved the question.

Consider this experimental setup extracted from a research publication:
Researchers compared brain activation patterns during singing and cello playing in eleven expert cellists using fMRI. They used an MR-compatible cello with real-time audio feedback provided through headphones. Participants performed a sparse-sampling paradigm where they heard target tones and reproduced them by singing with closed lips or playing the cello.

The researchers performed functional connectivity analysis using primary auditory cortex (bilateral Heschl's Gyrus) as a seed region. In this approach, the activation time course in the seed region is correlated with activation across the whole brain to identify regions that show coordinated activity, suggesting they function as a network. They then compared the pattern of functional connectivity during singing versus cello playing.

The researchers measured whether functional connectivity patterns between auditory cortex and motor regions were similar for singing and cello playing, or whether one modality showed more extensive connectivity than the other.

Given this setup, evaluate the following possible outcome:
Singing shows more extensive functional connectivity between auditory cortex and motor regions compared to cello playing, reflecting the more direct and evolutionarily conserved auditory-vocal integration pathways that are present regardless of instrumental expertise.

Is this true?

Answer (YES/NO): NO